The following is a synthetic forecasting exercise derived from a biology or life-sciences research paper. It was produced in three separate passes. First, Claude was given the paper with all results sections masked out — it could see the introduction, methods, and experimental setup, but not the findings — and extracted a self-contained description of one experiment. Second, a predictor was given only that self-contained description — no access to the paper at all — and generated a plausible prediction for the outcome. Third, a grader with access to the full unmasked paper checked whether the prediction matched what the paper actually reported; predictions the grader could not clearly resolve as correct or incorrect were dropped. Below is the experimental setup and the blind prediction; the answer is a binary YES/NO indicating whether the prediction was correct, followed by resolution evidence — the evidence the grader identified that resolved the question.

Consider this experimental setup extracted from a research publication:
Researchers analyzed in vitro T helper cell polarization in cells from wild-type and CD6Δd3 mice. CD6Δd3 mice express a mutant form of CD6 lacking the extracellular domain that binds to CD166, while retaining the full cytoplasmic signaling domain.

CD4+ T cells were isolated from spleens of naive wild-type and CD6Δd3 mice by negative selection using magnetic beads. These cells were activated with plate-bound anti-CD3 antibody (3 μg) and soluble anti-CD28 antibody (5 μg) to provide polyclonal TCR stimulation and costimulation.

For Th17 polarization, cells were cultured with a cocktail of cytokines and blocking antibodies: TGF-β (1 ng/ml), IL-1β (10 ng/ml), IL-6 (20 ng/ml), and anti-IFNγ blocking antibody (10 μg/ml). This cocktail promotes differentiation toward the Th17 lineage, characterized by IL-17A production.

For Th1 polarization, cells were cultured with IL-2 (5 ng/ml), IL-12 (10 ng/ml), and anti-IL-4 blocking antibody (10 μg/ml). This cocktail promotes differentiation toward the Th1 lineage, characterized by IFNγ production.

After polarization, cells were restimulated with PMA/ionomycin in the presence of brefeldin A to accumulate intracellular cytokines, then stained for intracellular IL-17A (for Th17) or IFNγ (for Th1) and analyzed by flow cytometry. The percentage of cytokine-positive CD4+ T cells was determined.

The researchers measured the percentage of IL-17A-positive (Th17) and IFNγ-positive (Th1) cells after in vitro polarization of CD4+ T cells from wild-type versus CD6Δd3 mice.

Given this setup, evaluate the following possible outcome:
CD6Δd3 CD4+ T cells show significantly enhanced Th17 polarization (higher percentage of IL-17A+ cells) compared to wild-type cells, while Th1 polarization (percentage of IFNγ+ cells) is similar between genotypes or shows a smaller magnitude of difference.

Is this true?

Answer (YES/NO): NO